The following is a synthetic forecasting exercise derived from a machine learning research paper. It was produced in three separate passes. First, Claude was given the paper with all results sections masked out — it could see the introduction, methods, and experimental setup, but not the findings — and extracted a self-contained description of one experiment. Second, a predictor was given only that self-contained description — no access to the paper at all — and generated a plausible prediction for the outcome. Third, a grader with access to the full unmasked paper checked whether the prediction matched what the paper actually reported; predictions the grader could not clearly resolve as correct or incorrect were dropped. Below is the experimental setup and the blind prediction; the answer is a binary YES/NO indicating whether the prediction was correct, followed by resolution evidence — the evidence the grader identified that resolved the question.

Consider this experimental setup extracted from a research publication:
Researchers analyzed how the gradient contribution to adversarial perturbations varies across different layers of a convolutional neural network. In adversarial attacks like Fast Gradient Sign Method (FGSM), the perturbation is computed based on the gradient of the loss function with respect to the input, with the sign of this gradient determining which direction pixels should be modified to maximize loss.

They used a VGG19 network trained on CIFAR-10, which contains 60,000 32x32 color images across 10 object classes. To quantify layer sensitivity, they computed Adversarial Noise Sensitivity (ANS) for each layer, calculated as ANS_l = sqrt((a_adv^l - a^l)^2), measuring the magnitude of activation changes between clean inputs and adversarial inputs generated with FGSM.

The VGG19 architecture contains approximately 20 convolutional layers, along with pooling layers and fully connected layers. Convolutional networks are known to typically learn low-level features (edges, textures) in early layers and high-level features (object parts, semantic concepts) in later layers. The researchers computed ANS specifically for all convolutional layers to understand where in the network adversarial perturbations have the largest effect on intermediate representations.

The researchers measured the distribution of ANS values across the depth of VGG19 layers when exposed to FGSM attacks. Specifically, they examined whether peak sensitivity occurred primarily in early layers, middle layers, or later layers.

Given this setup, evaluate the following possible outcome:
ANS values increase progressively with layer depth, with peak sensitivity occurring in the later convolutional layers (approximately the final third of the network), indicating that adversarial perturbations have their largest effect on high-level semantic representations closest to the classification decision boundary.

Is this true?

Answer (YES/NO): NO